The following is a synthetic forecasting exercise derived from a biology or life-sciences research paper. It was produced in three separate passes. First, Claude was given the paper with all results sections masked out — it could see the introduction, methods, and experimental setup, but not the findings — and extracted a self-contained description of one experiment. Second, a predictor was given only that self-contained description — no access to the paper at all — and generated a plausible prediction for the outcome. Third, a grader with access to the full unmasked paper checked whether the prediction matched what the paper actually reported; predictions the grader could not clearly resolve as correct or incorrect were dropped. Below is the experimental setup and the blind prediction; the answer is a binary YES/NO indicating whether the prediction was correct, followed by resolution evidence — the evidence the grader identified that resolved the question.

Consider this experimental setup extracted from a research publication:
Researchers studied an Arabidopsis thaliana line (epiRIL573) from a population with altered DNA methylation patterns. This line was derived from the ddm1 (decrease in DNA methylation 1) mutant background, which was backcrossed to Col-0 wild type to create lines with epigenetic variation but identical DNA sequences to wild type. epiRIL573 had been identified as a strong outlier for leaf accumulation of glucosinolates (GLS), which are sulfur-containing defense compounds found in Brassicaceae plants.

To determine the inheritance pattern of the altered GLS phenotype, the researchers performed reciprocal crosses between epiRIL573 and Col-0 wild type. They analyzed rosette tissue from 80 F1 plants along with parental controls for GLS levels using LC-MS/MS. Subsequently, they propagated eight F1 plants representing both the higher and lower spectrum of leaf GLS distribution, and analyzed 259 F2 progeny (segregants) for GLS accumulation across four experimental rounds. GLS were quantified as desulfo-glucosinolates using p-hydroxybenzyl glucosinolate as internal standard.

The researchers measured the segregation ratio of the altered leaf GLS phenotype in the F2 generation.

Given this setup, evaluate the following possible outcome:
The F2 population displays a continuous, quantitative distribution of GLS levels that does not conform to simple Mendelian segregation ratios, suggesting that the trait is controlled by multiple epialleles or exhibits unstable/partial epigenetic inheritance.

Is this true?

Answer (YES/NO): NO